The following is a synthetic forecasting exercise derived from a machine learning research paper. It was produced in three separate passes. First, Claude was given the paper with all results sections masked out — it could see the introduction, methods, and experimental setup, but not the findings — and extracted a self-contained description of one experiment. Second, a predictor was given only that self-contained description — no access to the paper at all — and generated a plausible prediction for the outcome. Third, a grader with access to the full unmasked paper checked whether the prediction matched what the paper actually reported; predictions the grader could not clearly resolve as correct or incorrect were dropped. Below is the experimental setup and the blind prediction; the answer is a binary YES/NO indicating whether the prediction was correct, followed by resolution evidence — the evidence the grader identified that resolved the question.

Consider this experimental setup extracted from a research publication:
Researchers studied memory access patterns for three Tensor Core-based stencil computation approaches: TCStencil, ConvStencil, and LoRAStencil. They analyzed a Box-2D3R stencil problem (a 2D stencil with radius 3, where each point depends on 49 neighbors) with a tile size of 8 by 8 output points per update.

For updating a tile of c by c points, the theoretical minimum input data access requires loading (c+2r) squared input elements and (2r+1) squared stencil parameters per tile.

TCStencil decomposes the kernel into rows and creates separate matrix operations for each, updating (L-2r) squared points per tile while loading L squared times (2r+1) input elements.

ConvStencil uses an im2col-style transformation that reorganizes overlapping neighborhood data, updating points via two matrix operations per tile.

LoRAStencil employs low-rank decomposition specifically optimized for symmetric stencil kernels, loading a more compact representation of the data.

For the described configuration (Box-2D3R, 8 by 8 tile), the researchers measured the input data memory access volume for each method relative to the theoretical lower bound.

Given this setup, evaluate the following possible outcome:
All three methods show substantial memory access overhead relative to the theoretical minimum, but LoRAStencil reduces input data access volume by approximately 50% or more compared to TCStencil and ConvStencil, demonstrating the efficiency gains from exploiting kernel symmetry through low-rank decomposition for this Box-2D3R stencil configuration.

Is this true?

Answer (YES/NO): NO